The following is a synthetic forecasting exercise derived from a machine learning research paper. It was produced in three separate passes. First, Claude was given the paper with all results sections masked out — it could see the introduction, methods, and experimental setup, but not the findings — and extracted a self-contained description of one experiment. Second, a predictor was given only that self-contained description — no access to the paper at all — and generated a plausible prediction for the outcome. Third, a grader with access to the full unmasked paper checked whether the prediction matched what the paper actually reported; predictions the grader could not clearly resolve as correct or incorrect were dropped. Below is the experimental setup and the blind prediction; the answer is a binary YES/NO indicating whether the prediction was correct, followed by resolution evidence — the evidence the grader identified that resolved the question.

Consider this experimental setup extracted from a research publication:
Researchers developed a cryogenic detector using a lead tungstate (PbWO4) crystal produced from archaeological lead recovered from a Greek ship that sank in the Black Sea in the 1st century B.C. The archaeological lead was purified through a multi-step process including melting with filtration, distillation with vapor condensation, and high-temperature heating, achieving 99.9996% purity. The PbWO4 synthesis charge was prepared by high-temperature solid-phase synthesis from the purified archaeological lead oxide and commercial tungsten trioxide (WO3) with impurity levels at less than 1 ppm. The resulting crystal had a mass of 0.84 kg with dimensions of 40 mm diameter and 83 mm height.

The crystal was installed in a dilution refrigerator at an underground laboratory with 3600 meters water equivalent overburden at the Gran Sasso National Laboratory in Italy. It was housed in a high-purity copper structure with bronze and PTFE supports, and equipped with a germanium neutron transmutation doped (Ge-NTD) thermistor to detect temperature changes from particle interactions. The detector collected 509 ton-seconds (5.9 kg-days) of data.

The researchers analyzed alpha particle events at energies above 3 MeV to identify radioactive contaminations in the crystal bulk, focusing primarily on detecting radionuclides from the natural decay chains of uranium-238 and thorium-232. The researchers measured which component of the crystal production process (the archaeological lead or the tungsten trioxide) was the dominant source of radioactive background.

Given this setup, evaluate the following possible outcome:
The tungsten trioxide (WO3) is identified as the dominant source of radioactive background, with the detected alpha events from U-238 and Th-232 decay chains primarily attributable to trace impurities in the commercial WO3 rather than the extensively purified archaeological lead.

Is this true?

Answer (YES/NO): YES